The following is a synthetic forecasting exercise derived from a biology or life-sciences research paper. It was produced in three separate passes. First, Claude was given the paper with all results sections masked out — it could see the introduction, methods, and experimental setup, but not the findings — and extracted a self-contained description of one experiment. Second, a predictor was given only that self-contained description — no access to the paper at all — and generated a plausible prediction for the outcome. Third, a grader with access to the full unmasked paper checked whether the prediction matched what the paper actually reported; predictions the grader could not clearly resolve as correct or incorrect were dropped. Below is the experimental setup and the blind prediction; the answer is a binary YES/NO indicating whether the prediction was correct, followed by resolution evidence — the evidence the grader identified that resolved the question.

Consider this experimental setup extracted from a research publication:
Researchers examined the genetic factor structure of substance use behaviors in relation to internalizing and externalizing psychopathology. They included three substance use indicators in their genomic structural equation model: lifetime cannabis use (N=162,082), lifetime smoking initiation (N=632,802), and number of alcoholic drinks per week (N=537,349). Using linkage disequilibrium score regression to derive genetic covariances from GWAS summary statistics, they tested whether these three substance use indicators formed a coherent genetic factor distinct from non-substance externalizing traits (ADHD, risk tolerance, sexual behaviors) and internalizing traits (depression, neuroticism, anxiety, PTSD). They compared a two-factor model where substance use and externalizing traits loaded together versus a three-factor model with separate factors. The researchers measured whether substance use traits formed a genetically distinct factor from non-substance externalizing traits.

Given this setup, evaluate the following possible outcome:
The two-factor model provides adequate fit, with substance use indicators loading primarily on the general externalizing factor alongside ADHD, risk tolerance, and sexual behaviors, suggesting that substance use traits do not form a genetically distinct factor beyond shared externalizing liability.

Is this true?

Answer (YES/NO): NO